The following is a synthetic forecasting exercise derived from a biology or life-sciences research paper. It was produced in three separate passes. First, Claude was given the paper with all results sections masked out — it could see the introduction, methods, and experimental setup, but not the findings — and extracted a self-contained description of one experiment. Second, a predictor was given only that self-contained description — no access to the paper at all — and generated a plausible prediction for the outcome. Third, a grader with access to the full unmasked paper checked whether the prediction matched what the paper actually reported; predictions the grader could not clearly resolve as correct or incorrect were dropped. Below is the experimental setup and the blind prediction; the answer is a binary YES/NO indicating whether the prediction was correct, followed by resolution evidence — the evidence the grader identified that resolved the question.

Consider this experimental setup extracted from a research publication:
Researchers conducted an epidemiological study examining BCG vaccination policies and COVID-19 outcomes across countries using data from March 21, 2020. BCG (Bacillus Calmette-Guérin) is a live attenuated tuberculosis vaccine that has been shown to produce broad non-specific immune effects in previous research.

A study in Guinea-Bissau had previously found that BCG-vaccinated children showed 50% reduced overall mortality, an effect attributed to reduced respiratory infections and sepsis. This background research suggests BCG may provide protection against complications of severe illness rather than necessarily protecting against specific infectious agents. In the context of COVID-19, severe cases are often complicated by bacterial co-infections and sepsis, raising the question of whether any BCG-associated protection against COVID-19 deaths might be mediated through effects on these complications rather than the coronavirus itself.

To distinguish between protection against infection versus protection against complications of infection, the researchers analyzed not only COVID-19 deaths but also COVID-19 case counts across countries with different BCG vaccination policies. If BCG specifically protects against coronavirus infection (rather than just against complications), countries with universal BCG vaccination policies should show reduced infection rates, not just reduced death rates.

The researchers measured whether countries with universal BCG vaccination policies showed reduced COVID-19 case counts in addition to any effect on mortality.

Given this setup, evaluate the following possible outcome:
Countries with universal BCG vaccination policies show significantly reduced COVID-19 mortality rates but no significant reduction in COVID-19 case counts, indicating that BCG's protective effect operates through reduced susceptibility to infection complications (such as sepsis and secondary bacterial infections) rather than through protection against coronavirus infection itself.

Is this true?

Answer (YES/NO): NO